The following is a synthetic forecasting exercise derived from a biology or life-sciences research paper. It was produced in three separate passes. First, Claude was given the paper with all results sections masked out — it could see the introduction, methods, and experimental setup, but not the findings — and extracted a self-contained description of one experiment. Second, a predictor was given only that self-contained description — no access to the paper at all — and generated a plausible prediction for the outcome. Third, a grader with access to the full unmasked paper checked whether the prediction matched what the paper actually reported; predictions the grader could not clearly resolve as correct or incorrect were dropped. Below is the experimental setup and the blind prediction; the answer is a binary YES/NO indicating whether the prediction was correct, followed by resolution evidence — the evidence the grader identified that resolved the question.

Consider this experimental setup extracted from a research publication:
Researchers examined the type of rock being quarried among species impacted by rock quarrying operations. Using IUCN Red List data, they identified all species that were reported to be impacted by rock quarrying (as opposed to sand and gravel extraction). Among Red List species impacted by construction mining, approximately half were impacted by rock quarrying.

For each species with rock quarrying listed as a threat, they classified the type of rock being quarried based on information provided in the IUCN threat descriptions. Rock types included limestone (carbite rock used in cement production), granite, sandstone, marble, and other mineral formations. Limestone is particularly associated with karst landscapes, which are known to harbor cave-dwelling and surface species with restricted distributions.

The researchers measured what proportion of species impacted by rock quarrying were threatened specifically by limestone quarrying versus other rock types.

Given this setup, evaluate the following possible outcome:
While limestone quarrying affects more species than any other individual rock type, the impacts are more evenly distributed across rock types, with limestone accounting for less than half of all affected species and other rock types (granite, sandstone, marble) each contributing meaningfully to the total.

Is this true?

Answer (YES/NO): NO